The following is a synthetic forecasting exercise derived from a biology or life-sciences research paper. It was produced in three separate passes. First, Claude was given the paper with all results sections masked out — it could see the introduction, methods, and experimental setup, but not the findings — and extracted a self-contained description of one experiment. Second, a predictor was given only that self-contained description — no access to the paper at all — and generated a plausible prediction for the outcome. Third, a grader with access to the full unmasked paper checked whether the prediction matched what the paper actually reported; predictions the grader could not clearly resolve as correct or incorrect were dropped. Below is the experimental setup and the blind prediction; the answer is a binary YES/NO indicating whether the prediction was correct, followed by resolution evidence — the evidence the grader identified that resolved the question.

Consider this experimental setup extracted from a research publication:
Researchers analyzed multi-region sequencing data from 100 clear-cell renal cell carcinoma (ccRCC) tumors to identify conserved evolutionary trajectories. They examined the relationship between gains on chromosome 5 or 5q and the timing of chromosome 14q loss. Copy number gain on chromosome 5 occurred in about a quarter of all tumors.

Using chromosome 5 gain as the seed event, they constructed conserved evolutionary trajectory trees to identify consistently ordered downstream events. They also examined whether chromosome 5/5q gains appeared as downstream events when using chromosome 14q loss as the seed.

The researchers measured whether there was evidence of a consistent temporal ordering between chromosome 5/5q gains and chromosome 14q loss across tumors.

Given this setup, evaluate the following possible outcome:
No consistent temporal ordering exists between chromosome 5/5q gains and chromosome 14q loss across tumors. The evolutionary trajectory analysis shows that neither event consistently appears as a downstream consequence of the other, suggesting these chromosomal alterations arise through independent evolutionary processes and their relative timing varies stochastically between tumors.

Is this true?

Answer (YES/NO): NO